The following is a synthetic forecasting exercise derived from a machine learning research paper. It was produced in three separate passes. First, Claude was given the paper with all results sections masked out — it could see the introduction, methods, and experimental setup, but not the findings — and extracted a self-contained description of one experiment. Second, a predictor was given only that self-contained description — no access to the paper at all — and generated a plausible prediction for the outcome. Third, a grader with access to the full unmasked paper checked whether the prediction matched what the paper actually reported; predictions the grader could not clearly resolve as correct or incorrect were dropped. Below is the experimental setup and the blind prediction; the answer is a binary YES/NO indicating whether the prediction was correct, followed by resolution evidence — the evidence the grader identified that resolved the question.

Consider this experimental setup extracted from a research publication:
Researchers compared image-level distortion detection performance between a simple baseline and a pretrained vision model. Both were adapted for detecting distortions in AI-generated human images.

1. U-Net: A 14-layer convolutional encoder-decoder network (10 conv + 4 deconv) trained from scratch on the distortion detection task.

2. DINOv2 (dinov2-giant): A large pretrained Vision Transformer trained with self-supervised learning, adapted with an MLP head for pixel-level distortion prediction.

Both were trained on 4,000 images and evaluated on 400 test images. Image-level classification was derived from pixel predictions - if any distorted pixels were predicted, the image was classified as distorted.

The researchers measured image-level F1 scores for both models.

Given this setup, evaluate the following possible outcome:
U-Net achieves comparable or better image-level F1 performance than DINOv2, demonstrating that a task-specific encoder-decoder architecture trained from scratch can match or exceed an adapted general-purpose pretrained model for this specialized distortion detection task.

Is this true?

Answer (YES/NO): YES